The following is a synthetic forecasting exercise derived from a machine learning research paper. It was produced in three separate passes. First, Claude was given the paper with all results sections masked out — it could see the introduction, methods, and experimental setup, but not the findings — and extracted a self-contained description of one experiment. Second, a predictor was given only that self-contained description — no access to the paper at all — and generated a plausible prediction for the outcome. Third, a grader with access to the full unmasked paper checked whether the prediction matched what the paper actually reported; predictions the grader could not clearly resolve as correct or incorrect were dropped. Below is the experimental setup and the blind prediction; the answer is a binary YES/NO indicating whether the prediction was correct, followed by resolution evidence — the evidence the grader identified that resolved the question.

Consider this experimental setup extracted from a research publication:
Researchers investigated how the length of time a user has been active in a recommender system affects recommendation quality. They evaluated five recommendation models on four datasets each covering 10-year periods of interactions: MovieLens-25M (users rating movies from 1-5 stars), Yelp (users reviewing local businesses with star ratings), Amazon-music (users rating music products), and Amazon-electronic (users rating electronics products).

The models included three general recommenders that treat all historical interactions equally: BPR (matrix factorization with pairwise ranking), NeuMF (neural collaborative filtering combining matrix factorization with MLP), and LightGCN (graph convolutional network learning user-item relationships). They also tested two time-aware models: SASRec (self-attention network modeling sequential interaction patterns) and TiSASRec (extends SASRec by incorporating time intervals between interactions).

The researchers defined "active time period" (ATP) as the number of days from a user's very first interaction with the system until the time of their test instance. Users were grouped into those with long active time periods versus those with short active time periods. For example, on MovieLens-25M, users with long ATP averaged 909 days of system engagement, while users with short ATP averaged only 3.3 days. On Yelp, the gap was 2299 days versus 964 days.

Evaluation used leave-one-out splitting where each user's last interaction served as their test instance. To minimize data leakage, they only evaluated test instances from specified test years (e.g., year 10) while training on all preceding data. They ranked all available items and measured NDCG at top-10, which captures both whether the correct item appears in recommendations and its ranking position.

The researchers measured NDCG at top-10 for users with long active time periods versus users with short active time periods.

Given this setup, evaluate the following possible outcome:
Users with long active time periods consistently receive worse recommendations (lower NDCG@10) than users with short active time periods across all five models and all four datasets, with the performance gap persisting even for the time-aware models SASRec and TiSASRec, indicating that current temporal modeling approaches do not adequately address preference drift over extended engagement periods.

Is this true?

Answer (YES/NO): NO